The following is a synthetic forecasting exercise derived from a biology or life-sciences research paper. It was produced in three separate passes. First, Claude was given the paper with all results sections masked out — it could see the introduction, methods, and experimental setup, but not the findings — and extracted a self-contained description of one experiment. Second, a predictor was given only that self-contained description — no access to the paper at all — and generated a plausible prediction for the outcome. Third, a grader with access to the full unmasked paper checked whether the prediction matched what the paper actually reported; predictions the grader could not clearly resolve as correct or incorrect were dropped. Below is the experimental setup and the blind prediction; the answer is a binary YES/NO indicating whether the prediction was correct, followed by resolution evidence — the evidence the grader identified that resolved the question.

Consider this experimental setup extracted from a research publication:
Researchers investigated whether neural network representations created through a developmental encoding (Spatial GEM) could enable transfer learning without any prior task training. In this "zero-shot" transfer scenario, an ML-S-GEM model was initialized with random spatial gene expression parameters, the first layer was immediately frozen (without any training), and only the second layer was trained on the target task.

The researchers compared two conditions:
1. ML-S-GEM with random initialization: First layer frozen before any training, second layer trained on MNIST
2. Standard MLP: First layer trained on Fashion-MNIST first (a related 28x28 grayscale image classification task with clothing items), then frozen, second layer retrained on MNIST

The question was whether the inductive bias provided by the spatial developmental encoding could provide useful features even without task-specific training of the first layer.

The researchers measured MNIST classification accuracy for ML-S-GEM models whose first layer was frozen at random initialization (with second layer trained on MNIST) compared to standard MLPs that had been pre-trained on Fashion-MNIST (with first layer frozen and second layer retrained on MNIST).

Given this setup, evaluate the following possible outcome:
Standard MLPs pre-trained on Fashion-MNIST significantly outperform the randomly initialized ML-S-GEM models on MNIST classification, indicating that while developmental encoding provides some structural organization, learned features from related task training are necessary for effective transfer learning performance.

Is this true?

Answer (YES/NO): NO